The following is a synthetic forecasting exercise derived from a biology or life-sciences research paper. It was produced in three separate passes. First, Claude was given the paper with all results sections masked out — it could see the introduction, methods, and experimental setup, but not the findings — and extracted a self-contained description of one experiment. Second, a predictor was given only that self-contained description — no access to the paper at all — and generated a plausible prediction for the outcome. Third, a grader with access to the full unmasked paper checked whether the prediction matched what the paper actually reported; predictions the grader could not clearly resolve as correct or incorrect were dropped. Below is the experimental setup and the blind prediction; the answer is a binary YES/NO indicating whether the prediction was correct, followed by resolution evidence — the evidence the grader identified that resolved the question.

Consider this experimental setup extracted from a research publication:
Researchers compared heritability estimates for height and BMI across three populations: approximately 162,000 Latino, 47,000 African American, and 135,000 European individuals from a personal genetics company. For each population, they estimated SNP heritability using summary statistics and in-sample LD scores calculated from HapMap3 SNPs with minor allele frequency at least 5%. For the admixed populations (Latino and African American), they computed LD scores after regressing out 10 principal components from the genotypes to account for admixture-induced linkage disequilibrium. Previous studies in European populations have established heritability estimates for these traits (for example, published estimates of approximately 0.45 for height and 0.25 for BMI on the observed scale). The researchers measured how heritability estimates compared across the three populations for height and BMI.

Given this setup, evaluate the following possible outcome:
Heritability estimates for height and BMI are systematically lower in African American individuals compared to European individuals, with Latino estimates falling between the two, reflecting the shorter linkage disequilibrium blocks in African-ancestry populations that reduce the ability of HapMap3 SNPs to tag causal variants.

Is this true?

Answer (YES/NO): NO